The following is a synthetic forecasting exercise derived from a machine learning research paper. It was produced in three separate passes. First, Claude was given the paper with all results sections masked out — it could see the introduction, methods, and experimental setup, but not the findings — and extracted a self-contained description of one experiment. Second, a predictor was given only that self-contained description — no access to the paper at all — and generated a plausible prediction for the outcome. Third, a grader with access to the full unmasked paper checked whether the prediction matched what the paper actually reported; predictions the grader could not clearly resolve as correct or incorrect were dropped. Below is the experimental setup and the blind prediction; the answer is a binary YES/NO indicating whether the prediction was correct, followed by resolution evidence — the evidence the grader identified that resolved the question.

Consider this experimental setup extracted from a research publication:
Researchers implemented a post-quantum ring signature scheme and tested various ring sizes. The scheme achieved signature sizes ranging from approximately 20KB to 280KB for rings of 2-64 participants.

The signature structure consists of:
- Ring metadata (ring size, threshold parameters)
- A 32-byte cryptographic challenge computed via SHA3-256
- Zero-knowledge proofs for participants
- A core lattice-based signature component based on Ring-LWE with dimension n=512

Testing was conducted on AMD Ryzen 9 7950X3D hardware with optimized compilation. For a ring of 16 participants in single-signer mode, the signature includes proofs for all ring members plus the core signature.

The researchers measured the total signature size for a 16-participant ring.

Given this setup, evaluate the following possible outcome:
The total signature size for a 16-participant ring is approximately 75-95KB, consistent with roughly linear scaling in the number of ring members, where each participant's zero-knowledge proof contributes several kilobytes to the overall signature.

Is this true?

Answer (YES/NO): YES